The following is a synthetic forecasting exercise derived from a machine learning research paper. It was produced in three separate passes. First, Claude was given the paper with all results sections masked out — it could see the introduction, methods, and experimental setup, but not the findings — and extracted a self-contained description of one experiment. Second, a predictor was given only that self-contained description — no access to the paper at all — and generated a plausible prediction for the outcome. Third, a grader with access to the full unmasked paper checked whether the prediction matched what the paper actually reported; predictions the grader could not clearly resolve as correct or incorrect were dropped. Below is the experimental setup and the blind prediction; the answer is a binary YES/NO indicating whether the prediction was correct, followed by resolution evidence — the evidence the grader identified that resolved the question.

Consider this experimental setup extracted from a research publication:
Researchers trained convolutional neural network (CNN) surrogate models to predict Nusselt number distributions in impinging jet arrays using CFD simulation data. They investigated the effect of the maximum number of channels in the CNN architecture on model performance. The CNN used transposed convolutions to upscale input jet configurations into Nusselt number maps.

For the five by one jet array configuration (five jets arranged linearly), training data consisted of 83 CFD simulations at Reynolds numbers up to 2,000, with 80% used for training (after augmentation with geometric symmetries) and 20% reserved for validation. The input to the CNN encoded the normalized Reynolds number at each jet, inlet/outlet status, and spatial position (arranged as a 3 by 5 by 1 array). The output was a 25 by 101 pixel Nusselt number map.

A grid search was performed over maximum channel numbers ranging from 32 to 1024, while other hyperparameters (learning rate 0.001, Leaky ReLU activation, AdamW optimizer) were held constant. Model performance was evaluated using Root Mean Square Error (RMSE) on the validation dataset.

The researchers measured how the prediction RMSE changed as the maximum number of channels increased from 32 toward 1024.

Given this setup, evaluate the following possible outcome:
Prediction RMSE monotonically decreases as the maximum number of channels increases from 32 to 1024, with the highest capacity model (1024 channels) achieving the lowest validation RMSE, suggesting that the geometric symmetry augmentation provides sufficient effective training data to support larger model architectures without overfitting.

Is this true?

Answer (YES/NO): NO